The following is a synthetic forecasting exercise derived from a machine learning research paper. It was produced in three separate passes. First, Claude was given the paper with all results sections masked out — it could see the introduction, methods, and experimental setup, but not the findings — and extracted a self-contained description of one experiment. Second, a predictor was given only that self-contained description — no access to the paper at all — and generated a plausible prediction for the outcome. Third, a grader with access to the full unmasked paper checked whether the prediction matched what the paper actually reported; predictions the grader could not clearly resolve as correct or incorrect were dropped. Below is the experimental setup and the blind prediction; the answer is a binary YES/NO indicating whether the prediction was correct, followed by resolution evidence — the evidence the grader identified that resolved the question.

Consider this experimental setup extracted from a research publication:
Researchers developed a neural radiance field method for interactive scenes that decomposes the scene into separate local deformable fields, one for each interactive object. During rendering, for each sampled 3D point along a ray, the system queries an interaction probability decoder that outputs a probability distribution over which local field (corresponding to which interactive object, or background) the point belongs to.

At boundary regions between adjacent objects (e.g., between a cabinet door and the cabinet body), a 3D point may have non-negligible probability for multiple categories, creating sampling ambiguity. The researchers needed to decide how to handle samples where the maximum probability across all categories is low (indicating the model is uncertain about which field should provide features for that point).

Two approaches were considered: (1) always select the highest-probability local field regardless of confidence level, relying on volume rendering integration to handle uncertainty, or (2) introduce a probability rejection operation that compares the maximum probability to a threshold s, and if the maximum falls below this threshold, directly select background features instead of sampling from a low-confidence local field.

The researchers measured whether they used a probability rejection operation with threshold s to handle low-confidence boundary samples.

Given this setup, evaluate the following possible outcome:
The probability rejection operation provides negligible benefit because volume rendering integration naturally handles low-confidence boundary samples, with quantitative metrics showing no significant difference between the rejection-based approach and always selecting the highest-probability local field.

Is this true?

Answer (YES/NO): NO